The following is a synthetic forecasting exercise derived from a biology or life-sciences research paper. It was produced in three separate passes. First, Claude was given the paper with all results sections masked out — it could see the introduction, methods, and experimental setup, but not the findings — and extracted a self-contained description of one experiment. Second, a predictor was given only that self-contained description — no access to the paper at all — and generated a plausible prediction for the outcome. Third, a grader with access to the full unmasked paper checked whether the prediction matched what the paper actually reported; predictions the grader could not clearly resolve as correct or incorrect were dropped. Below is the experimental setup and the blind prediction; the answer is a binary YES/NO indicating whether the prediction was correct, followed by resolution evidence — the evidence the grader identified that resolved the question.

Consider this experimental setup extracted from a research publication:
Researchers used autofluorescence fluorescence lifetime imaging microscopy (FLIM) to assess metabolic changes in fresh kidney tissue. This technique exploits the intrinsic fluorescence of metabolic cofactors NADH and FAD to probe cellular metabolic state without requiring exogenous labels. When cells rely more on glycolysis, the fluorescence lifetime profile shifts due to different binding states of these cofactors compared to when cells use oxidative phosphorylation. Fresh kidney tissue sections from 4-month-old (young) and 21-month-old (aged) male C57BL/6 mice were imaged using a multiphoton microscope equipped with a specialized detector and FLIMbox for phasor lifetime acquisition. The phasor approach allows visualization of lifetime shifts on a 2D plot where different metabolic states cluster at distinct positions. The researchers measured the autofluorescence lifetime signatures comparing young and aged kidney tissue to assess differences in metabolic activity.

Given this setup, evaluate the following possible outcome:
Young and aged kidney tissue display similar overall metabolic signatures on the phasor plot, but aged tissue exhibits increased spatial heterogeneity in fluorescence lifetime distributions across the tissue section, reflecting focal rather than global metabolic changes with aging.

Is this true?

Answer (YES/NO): NO